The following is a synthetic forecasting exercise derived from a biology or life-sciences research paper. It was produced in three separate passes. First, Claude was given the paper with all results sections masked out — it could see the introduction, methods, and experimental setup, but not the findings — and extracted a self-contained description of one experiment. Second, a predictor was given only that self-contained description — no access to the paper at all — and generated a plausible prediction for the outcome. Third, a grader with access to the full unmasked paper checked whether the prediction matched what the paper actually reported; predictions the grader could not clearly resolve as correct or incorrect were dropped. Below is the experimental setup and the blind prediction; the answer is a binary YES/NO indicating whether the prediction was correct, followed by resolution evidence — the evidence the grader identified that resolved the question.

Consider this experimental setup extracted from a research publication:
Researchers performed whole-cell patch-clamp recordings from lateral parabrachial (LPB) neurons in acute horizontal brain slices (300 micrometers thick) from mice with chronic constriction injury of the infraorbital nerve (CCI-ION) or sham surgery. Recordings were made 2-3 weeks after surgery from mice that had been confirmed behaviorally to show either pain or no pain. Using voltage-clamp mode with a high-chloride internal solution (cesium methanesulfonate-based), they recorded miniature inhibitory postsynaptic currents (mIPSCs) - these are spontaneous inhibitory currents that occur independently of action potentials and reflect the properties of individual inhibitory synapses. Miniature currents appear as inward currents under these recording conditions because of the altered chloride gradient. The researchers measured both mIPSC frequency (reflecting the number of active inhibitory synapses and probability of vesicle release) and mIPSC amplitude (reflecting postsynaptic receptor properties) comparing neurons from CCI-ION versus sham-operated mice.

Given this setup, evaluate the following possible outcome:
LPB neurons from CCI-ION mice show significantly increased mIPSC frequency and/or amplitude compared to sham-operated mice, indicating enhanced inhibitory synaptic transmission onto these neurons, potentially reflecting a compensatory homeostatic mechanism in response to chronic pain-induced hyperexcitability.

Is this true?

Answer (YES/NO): NO